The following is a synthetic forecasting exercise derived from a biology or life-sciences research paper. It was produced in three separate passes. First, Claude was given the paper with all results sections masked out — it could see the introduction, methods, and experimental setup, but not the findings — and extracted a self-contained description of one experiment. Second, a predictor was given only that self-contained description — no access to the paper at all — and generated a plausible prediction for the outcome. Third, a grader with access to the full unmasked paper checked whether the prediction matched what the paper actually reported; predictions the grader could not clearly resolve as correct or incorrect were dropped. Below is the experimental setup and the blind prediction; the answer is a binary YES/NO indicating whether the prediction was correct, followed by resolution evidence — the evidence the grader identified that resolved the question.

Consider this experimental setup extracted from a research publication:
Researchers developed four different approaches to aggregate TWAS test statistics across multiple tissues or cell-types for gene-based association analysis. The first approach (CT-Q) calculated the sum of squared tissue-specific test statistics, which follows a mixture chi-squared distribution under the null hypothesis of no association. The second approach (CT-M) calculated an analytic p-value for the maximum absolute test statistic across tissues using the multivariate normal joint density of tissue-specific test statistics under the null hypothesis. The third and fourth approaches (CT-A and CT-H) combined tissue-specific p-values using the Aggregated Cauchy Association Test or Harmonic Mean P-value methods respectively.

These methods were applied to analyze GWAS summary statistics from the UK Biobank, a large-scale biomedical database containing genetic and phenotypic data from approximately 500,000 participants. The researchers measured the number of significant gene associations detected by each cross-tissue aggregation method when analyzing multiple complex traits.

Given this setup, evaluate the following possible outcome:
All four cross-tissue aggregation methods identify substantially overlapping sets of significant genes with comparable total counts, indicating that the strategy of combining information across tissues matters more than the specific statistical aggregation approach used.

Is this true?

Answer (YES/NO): NO